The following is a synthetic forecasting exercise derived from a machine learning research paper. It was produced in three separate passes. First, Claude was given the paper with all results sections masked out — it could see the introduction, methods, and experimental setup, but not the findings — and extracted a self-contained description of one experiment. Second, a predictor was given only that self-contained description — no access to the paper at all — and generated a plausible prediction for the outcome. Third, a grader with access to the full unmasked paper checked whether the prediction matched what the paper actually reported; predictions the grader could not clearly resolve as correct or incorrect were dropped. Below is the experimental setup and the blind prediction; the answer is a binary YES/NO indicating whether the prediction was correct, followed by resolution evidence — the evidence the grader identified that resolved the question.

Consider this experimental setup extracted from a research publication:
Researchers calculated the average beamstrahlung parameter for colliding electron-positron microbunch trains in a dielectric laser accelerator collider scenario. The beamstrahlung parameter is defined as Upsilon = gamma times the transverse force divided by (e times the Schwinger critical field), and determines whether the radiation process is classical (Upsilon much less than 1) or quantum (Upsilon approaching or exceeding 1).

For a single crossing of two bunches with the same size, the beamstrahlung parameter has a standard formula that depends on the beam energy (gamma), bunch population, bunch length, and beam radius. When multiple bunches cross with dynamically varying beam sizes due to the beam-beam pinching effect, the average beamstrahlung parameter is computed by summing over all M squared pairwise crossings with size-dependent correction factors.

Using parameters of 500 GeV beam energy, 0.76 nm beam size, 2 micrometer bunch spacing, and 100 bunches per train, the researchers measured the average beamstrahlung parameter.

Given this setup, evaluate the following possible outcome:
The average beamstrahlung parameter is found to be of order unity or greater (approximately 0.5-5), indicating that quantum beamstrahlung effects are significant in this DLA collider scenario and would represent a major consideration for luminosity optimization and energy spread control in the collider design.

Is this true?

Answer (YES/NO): NO